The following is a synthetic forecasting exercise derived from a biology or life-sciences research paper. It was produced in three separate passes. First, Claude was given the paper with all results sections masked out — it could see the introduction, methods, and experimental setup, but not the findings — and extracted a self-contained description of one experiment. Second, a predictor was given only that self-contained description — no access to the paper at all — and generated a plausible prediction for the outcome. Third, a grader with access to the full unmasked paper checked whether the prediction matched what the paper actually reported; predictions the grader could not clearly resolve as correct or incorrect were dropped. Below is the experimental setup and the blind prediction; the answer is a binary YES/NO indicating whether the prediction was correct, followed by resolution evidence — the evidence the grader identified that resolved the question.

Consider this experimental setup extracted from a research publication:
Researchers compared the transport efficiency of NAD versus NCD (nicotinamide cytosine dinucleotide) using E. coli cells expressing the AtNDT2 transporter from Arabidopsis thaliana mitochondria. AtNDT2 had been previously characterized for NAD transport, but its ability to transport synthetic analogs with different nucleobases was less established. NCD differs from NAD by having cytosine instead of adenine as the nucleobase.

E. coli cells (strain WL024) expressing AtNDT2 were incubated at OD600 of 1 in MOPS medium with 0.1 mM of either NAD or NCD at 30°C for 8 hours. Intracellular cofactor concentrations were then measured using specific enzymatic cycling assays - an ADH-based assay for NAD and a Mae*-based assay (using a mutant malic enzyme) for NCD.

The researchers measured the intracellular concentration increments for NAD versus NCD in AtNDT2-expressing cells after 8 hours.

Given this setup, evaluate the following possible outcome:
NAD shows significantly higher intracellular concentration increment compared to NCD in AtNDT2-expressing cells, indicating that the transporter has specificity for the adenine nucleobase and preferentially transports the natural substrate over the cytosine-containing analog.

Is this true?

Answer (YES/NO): YES